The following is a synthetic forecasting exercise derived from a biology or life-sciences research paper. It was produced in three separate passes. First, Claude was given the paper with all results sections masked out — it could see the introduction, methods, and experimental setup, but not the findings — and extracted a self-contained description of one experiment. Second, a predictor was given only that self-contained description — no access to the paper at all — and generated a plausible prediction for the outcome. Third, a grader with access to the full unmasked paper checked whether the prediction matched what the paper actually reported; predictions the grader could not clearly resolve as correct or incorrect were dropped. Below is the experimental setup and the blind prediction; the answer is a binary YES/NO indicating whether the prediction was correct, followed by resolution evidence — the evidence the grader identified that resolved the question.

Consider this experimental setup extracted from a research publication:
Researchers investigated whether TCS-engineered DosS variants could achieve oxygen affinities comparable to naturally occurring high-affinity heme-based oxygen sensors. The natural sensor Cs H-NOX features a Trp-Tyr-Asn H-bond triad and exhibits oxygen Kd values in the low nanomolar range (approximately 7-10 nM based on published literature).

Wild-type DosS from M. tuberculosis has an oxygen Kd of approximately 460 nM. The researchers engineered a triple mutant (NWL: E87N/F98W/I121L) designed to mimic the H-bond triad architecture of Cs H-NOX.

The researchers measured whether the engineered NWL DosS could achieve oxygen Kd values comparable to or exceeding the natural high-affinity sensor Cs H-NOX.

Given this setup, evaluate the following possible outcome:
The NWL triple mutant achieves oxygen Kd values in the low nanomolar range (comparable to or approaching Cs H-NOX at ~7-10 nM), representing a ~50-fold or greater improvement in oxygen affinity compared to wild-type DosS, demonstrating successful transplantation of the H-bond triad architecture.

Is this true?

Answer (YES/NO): YES